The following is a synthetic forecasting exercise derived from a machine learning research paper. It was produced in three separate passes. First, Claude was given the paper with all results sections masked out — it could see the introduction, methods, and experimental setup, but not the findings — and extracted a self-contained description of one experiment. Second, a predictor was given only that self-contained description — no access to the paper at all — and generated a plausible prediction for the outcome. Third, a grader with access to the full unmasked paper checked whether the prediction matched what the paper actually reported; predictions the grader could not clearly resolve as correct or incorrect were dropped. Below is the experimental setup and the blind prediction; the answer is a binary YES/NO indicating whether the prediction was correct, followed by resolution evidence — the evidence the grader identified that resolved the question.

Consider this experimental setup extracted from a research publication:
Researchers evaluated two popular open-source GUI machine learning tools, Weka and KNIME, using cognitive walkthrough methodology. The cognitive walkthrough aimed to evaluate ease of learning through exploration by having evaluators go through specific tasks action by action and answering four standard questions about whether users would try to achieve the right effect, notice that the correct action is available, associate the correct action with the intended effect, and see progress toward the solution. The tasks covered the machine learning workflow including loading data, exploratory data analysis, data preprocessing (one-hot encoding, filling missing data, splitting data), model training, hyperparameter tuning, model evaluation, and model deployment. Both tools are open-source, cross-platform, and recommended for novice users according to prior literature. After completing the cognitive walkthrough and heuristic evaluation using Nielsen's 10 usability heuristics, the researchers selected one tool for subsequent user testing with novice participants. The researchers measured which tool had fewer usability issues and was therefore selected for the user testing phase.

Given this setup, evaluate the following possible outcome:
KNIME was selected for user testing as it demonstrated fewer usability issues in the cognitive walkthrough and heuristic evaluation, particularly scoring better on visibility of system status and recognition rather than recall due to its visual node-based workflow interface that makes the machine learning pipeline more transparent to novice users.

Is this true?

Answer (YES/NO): NO